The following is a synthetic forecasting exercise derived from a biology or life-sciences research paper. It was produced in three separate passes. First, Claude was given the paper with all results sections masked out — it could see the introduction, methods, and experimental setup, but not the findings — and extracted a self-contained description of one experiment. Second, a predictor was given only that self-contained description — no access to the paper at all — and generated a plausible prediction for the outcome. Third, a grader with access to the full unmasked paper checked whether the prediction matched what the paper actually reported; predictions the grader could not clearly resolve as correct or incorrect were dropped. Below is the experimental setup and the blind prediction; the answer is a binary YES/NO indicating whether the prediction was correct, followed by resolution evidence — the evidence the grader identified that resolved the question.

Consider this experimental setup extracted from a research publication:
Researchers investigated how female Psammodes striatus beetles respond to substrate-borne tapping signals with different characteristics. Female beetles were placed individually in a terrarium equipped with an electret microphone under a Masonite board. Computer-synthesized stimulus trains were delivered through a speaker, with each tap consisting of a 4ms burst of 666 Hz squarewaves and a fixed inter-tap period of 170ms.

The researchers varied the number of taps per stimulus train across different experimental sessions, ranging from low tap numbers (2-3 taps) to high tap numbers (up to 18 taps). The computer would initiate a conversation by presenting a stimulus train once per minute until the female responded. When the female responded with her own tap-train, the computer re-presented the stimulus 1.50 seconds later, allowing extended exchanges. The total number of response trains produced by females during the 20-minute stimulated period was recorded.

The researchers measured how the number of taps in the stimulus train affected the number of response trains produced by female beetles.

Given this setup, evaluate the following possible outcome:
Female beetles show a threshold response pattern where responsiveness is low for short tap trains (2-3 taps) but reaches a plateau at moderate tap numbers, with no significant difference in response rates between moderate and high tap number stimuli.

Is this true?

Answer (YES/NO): NO